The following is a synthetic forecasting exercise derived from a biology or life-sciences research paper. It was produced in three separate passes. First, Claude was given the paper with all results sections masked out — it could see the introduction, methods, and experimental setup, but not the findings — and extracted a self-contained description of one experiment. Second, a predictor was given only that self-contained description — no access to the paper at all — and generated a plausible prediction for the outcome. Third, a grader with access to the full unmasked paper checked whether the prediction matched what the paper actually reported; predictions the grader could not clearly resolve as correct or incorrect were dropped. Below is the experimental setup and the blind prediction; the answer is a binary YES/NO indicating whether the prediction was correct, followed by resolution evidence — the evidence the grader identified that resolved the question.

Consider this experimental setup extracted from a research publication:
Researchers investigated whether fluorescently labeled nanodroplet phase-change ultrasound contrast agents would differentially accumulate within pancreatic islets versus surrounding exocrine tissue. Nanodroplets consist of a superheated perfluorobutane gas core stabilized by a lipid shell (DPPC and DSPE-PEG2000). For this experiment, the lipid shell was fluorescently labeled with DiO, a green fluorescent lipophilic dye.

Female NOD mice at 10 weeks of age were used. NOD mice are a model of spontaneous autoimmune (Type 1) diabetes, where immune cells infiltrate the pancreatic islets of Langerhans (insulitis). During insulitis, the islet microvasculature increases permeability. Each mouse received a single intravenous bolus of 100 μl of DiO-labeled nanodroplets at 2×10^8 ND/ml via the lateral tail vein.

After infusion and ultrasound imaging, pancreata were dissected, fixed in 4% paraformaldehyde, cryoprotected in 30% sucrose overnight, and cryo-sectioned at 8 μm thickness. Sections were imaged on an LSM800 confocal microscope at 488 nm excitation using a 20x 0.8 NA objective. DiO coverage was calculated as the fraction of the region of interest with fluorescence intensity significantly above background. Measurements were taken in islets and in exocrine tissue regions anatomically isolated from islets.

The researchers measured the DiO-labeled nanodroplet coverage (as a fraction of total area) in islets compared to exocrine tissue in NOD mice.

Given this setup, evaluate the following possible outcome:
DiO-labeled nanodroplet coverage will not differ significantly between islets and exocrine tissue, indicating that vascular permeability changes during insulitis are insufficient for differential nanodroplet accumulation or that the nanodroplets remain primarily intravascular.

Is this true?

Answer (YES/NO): NO